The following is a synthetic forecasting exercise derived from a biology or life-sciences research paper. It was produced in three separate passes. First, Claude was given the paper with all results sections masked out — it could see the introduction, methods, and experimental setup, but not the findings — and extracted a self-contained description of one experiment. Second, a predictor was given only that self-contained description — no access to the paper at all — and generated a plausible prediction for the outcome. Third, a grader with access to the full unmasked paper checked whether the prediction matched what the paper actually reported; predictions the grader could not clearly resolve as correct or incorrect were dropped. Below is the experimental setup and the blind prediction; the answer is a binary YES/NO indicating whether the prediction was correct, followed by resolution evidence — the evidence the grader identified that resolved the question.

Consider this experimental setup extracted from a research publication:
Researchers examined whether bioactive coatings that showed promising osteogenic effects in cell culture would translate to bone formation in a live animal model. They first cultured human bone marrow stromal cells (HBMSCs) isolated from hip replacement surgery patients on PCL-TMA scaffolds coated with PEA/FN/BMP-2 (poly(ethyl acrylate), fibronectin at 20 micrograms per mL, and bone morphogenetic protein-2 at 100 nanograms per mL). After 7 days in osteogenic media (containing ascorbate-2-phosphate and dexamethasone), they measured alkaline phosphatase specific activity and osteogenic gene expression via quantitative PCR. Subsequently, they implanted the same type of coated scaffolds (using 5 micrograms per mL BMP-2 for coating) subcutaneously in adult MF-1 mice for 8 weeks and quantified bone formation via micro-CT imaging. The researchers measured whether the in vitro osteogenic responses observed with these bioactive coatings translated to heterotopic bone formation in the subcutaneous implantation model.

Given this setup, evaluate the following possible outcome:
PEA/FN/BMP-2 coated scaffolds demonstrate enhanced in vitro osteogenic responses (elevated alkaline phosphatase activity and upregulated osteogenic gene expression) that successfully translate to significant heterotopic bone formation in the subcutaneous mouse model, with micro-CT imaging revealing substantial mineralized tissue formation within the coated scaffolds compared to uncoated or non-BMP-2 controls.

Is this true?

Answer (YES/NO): NO